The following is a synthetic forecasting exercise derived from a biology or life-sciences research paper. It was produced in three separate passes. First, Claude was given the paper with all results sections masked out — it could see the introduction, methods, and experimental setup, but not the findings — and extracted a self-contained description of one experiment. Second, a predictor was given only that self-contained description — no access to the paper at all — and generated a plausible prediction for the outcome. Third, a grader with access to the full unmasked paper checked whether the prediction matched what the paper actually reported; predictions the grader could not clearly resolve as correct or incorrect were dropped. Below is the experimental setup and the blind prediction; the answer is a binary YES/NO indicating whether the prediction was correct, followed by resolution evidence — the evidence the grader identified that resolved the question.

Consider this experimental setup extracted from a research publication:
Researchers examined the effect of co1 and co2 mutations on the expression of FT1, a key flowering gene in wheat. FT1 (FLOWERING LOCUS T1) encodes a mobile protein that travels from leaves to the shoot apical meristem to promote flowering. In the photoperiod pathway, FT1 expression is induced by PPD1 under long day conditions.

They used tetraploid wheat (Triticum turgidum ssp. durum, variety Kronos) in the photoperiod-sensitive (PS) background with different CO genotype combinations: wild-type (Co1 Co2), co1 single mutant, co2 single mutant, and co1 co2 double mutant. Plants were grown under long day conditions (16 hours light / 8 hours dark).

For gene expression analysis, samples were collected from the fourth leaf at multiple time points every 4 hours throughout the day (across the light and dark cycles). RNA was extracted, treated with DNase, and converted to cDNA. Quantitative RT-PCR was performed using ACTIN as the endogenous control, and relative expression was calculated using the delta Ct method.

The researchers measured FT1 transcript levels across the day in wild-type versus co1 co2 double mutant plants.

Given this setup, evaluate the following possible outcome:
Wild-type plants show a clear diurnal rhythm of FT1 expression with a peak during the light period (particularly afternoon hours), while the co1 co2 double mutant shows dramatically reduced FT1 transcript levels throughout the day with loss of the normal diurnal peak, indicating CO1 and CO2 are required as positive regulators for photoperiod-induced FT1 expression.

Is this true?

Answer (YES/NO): NO